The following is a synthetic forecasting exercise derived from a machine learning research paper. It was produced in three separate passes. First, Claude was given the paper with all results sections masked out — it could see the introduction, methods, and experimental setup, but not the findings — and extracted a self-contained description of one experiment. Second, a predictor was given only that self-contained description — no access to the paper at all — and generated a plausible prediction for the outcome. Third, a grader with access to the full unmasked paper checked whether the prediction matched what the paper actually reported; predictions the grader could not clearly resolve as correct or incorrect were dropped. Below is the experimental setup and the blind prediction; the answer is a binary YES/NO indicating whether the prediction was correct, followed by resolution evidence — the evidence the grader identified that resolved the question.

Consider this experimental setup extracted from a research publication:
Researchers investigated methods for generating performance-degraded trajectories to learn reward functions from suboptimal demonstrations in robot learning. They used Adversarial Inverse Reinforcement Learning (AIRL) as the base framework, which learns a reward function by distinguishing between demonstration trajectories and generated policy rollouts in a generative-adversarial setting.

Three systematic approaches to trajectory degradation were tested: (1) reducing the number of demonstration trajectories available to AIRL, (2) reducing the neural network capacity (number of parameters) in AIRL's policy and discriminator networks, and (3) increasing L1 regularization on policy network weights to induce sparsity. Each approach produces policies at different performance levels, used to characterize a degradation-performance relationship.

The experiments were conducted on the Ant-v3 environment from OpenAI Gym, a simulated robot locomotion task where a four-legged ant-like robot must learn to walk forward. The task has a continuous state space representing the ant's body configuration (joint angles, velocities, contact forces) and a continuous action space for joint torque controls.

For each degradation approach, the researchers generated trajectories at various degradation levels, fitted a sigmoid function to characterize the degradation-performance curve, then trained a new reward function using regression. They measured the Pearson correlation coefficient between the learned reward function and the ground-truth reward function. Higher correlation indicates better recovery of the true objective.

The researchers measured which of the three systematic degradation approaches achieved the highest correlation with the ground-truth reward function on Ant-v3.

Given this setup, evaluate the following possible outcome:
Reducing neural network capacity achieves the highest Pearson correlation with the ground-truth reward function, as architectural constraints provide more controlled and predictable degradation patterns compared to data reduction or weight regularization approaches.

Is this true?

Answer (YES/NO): NO